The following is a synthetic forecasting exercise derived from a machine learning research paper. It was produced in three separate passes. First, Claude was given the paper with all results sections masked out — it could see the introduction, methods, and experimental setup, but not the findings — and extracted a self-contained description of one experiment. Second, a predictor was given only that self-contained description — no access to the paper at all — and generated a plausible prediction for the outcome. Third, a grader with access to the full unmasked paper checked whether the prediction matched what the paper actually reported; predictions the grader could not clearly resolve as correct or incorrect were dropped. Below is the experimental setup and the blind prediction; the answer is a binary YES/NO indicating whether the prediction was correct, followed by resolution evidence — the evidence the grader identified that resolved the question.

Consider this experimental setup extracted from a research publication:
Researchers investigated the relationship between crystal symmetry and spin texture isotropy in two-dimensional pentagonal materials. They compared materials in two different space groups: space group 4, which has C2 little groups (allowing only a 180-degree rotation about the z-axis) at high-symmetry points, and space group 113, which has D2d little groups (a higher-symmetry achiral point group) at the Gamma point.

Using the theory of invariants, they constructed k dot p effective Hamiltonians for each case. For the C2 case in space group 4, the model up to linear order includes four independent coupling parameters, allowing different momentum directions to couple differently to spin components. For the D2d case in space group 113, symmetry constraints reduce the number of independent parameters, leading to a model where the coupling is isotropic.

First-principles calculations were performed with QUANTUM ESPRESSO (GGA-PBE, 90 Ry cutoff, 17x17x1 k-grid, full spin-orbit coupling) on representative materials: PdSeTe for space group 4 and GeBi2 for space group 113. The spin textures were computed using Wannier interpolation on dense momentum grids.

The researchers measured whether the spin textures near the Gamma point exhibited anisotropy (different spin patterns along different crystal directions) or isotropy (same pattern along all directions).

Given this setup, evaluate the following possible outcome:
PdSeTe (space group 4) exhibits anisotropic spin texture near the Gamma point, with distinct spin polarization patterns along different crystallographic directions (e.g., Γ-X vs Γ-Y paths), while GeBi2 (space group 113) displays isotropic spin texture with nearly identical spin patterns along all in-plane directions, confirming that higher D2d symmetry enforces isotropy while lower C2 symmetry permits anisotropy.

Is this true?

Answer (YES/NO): YES